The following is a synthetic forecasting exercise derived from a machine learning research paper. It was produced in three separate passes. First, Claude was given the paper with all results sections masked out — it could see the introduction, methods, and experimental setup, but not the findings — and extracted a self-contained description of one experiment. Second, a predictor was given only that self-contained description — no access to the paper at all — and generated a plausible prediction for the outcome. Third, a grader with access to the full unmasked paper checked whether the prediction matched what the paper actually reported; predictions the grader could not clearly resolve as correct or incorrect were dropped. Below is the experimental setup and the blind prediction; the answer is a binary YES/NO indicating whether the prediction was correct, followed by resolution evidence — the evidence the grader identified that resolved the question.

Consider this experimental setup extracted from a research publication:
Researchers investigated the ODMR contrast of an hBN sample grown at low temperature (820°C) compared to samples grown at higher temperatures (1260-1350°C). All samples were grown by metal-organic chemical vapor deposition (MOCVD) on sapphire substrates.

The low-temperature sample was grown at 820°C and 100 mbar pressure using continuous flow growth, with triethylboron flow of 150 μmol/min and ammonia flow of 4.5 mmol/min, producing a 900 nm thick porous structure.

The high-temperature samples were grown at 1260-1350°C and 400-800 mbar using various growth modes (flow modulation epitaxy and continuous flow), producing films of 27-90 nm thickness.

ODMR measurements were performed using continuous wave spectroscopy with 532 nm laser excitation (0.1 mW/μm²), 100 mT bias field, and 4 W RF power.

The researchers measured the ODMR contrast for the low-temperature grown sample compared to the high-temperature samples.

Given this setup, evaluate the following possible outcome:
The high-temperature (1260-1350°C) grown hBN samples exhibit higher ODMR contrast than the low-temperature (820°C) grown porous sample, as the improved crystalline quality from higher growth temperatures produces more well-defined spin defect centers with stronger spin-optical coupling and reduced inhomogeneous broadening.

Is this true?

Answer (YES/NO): NO